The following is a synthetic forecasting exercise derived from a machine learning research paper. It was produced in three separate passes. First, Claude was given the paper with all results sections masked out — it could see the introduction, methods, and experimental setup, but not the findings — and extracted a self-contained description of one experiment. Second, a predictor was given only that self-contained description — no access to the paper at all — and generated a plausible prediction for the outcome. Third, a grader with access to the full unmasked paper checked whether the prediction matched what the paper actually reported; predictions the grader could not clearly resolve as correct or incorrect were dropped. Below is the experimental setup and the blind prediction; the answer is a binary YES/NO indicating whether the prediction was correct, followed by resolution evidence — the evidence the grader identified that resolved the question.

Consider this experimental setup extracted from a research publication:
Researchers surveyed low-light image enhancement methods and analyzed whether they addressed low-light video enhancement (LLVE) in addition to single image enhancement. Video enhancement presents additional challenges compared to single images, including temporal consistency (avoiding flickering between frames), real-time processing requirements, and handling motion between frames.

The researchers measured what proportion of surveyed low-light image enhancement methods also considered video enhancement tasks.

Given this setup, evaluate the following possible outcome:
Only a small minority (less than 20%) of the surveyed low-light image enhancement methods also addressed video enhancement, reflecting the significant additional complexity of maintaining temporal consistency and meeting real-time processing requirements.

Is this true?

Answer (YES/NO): YES